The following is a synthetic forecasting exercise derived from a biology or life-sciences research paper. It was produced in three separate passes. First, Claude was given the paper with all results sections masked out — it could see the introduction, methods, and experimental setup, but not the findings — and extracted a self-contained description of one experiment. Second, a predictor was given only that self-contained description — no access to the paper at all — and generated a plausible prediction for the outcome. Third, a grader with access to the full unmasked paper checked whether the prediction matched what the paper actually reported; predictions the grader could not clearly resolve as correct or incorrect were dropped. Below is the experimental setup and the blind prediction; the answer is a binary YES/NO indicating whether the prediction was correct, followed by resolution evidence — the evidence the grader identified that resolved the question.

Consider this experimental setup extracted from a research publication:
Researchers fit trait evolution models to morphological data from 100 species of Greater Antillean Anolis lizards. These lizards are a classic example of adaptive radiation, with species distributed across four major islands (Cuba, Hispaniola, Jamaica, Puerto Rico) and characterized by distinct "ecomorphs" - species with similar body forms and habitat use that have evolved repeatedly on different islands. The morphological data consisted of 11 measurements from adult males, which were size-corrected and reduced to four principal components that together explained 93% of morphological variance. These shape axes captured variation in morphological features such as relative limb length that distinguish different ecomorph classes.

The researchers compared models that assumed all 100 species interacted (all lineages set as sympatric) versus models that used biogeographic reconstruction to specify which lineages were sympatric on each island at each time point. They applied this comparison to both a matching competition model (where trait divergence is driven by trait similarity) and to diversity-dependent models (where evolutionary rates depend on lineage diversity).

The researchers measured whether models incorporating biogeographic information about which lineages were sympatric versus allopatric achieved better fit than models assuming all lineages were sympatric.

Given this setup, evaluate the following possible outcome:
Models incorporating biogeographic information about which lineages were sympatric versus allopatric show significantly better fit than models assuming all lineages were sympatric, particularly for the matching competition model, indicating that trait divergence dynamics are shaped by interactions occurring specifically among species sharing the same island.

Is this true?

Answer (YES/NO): YES